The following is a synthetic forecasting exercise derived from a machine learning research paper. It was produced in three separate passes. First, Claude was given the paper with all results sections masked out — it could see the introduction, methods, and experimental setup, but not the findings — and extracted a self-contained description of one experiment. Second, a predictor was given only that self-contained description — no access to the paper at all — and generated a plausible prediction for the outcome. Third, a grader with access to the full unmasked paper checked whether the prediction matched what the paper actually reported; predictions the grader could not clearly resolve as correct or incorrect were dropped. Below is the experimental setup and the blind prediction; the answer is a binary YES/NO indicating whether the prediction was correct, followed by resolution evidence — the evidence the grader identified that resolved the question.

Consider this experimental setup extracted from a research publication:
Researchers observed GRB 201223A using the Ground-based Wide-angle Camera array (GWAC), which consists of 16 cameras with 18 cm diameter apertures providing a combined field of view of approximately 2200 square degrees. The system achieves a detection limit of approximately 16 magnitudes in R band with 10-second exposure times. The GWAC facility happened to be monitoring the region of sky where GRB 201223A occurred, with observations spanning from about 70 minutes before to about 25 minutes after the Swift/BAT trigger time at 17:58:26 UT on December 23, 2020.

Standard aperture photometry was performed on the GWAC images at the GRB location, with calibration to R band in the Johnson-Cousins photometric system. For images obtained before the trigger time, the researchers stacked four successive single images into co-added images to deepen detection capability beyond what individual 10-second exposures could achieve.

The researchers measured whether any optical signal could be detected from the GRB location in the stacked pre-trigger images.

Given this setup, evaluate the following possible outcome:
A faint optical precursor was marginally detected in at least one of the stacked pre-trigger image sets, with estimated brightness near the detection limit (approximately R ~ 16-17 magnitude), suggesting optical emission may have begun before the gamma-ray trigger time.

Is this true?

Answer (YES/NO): NO